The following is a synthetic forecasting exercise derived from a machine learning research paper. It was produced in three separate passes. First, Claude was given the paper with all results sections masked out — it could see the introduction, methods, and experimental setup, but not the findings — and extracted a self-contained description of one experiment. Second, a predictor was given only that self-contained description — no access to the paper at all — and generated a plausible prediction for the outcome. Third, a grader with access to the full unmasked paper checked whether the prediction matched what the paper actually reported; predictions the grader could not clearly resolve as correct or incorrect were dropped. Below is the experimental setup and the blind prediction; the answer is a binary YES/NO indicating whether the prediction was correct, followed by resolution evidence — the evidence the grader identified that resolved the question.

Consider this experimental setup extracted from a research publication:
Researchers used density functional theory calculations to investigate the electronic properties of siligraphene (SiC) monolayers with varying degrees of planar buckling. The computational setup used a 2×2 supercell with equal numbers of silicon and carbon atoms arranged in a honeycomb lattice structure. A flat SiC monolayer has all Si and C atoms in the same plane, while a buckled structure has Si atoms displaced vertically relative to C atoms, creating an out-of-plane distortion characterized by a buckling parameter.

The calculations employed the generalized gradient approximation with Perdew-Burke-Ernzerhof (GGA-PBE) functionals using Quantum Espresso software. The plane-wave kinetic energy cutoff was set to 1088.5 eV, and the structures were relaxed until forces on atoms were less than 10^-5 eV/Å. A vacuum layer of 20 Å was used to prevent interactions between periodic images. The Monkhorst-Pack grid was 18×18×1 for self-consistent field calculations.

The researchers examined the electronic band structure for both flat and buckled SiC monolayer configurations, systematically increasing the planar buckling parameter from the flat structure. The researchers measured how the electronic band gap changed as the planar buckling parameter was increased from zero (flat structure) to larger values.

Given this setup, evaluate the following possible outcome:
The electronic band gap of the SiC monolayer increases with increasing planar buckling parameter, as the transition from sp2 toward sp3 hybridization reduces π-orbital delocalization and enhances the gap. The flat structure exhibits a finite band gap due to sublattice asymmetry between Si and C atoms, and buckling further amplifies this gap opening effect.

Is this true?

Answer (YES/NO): NO